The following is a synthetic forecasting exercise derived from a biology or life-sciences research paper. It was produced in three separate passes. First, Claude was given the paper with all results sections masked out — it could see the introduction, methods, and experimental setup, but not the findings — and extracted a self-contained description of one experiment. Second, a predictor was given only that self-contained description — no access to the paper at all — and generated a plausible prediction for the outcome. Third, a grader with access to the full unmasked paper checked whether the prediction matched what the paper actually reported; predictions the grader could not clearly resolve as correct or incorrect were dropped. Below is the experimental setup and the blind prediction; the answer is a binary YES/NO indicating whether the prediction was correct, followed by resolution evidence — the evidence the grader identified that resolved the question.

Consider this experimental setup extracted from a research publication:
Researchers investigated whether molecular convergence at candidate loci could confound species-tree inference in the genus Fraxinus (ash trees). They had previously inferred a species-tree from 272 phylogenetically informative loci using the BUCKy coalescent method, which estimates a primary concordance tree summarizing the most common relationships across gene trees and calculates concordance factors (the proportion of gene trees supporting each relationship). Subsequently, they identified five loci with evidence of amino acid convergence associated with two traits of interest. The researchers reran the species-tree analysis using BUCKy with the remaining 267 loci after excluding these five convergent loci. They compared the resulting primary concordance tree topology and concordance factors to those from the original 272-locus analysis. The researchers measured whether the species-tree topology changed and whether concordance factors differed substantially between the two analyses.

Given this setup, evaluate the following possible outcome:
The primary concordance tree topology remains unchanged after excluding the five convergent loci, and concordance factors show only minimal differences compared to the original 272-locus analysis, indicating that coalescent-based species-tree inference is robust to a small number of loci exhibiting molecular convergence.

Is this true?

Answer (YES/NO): YES